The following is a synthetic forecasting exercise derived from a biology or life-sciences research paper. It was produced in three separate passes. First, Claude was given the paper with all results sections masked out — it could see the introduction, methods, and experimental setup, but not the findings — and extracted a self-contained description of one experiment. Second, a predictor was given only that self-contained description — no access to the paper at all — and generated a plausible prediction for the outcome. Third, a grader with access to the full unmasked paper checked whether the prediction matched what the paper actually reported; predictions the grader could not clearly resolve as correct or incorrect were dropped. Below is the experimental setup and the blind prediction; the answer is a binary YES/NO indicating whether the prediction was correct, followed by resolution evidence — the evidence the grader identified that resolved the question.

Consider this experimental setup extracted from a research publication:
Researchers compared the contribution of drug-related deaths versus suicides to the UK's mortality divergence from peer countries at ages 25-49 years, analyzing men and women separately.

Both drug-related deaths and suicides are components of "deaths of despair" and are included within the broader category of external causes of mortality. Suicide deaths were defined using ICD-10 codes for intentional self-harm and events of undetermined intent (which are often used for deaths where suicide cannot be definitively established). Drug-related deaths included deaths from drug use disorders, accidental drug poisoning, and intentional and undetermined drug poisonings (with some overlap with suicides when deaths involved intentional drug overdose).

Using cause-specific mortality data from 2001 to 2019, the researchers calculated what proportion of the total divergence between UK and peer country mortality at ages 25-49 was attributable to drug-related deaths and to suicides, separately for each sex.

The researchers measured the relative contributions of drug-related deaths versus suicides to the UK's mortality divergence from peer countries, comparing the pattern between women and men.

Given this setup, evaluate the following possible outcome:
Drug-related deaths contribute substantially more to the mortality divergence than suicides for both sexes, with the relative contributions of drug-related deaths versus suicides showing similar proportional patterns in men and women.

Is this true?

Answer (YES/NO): NO